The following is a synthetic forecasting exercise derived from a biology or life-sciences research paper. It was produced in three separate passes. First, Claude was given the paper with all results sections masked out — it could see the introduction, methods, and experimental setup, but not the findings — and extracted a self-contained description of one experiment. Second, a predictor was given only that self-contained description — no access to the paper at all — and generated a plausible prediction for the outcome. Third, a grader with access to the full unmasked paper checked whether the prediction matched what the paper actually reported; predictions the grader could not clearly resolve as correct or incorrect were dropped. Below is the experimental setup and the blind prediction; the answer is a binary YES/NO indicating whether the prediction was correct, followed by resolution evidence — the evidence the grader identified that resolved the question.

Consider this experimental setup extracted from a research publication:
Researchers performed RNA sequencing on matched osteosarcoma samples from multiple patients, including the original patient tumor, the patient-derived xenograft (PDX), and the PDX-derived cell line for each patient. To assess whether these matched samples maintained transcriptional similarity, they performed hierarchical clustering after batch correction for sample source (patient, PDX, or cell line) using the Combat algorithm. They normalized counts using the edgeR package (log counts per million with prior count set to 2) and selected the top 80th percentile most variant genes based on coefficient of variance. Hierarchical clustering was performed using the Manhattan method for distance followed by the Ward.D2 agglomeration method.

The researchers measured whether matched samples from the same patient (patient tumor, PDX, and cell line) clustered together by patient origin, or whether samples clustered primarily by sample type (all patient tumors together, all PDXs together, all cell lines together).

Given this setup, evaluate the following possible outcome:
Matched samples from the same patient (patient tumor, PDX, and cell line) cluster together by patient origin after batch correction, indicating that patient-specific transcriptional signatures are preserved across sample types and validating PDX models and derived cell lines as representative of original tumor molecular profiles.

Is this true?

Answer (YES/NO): YES